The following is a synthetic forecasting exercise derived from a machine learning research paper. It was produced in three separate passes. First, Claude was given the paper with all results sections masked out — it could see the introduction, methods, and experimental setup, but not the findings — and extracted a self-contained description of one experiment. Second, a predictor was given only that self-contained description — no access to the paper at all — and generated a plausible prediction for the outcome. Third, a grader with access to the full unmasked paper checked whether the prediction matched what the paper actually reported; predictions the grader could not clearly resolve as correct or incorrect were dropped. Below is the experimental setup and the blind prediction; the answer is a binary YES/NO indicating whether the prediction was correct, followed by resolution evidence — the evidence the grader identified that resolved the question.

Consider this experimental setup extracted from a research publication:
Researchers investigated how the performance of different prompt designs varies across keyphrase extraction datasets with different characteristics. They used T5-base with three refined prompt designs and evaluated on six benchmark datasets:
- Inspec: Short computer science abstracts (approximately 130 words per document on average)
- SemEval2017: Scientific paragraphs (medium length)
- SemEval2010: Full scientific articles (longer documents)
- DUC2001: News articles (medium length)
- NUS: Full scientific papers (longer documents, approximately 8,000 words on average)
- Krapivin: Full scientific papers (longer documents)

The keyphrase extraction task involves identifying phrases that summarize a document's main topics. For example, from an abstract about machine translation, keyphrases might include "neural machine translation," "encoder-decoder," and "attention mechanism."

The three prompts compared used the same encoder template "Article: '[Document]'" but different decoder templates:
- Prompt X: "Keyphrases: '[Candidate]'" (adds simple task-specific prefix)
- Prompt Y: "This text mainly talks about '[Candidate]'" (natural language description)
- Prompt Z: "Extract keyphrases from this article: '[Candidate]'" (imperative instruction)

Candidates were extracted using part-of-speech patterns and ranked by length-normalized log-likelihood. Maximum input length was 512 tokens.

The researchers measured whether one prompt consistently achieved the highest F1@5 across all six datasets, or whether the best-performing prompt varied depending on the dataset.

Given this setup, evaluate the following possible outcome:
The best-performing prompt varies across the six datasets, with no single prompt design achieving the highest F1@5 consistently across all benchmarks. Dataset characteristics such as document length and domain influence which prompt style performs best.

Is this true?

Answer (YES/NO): NO